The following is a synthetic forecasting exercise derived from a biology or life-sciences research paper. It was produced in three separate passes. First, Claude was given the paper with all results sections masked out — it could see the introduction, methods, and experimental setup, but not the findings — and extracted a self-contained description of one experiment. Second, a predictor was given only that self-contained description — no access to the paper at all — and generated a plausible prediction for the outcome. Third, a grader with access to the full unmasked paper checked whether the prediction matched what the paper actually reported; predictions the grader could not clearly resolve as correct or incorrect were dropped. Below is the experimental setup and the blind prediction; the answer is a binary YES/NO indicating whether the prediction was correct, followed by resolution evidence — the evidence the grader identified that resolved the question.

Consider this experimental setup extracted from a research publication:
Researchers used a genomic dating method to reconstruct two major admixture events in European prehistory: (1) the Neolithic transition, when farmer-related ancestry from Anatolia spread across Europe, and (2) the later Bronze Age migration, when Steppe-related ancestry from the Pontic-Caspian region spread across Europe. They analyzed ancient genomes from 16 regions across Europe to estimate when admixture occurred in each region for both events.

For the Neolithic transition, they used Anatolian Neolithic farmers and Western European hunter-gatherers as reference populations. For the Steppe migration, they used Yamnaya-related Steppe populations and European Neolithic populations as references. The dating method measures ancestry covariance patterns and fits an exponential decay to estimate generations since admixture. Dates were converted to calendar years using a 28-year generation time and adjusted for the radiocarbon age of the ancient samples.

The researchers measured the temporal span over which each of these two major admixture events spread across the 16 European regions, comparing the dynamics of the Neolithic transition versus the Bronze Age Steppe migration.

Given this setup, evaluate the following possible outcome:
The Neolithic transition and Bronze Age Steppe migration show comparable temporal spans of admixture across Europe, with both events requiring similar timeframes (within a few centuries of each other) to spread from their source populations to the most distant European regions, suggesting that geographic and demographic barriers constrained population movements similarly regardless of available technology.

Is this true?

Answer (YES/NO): NO